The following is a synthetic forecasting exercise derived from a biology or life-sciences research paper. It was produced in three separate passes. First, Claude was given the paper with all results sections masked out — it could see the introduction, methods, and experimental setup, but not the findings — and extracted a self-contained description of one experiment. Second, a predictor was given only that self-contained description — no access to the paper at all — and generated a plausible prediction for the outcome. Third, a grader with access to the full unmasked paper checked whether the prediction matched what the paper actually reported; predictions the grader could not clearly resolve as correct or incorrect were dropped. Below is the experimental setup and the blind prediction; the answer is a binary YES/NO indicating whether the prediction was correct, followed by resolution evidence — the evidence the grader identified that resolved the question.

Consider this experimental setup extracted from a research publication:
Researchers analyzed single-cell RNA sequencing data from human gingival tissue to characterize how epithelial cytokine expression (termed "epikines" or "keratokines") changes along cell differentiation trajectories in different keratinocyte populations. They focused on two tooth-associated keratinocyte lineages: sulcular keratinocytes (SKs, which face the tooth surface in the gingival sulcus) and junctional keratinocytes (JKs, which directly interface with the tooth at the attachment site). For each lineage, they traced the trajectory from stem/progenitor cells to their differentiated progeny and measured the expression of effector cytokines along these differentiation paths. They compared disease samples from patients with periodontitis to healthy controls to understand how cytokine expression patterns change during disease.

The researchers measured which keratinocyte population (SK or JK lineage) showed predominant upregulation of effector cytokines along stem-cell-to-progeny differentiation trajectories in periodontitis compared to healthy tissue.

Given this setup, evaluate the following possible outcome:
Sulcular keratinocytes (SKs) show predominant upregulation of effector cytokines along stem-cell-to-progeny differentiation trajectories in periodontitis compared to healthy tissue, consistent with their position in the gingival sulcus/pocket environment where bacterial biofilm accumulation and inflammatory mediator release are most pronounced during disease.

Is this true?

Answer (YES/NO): NO